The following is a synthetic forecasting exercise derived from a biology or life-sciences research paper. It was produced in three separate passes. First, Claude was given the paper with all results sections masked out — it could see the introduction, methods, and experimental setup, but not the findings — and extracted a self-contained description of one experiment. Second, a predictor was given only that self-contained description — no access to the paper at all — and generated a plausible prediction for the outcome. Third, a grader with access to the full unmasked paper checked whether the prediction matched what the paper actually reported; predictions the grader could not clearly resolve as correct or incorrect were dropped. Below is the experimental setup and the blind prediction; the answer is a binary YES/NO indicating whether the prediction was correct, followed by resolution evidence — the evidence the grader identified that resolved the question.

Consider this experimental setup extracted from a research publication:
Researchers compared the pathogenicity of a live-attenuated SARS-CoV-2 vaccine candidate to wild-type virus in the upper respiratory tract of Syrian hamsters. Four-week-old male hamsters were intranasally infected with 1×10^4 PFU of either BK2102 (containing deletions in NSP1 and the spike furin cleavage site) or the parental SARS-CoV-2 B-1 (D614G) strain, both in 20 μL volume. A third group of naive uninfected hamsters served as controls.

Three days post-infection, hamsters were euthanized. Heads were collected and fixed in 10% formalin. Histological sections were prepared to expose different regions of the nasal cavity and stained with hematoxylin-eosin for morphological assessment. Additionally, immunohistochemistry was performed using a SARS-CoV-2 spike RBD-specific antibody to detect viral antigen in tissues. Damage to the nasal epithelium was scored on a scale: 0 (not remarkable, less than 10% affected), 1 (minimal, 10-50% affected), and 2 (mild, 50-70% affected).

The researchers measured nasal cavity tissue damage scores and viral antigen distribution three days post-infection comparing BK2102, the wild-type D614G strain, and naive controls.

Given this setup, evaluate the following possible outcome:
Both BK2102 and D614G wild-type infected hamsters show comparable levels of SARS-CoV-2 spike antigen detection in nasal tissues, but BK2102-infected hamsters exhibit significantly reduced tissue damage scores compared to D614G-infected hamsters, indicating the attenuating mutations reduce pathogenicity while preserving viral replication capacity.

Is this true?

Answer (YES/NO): NO